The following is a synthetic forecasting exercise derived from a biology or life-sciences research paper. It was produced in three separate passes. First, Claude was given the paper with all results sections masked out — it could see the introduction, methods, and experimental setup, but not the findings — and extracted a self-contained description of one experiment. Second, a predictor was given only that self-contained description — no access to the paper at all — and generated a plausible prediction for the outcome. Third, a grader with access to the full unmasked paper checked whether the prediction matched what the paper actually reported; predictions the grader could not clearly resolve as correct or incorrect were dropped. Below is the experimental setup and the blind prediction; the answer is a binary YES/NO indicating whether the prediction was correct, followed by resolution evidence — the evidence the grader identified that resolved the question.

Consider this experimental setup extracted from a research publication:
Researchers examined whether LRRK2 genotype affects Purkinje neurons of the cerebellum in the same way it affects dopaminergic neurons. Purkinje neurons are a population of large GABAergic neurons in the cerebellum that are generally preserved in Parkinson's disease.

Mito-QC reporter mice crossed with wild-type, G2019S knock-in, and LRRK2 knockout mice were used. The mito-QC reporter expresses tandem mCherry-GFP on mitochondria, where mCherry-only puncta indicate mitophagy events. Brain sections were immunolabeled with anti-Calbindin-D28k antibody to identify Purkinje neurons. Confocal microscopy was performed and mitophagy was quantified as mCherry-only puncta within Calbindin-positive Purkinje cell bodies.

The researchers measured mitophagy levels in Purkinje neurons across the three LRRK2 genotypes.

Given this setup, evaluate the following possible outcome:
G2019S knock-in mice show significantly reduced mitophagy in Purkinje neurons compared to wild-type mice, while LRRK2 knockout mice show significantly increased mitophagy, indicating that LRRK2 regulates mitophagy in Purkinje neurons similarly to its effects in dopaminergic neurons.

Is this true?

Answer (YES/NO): NO